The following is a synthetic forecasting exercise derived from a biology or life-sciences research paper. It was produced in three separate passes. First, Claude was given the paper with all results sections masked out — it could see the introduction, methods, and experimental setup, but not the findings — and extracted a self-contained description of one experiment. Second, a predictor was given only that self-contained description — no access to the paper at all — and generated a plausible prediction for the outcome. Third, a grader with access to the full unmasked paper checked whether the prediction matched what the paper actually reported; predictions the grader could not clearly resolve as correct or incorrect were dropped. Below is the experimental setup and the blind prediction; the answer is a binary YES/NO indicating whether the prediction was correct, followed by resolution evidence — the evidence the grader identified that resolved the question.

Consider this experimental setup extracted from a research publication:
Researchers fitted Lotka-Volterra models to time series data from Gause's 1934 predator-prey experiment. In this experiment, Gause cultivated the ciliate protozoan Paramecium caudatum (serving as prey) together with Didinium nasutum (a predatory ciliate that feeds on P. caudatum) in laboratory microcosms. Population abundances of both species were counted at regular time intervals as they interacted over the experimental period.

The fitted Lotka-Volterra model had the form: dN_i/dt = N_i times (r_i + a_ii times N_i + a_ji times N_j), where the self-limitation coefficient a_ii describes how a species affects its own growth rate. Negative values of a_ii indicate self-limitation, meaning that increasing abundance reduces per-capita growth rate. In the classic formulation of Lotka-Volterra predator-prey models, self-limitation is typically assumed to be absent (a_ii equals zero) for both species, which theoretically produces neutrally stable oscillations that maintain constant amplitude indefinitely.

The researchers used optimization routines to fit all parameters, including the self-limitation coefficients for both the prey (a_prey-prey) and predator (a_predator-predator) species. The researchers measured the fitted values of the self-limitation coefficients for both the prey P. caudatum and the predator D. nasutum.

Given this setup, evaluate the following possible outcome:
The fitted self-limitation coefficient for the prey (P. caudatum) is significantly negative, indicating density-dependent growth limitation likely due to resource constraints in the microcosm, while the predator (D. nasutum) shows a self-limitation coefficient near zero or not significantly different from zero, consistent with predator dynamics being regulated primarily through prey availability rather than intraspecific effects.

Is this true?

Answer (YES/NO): NO